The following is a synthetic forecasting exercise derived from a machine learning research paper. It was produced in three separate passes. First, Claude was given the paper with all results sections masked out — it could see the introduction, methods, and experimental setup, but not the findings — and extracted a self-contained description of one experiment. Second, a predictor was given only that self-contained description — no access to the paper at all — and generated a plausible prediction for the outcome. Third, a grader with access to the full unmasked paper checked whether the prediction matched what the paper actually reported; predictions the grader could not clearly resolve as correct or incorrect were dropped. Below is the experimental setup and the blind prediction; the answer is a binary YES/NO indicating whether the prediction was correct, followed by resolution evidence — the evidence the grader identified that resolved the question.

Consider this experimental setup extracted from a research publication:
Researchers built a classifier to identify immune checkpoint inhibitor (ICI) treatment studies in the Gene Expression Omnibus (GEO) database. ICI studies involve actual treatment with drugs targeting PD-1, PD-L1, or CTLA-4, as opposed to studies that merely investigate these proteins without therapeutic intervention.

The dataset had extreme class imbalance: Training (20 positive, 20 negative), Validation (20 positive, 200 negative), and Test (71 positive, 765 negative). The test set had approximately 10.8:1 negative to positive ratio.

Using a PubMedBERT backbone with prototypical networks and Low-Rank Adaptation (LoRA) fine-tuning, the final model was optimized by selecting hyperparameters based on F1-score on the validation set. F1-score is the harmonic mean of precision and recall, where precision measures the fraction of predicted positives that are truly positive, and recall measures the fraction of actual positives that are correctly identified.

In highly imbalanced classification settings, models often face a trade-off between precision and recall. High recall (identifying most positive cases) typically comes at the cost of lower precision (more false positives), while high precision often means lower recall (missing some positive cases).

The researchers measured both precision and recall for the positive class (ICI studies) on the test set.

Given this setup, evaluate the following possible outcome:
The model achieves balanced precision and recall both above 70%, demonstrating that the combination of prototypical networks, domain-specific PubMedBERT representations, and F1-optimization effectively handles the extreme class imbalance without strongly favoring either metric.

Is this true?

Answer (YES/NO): NO